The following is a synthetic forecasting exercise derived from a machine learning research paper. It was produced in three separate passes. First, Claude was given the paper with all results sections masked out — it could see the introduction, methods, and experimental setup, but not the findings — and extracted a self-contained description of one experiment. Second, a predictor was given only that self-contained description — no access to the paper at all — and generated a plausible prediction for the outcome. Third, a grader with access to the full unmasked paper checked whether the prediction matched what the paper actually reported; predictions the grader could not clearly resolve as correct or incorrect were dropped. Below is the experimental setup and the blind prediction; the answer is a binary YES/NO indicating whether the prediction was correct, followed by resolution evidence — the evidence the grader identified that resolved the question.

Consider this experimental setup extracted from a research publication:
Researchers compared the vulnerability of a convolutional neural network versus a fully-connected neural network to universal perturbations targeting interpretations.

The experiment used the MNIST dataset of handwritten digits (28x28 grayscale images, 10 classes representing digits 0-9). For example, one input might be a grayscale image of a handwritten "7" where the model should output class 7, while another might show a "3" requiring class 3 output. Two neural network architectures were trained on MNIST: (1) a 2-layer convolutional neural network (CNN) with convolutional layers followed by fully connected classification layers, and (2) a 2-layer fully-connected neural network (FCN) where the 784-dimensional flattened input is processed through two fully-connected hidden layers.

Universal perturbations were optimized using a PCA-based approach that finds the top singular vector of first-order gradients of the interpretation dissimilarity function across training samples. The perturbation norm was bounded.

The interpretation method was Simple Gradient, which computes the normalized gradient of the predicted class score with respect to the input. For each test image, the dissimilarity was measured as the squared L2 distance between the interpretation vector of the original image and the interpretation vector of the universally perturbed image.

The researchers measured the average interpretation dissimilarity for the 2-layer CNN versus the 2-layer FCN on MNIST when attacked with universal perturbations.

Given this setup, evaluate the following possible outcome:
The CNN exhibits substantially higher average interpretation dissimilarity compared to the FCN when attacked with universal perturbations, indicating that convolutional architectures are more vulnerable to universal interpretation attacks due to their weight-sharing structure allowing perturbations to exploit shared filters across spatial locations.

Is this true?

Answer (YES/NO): YES